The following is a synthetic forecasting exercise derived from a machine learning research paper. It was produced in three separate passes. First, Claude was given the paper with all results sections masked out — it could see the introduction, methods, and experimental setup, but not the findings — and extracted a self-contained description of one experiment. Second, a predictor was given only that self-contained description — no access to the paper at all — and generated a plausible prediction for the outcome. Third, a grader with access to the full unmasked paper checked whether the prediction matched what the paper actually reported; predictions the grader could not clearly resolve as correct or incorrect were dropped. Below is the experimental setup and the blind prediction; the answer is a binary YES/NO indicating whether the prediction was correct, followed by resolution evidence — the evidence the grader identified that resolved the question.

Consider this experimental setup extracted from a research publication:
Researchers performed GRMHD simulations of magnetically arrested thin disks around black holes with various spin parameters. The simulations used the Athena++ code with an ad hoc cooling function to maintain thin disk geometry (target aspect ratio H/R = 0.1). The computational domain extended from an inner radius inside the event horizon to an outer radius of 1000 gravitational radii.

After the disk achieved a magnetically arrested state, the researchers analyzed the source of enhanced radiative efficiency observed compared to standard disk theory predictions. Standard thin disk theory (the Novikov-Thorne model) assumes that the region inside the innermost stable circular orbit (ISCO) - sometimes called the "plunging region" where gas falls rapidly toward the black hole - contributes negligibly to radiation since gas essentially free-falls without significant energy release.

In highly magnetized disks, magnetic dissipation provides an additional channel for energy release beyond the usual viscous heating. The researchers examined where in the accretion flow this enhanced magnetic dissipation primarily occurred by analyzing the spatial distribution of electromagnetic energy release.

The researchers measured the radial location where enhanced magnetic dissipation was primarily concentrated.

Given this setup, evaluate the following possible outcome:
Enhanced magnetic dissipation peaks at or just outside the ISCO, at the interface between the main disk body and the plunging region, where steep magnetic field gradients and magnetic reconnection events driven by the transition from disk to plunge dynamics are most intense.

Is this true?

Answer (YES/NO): NO